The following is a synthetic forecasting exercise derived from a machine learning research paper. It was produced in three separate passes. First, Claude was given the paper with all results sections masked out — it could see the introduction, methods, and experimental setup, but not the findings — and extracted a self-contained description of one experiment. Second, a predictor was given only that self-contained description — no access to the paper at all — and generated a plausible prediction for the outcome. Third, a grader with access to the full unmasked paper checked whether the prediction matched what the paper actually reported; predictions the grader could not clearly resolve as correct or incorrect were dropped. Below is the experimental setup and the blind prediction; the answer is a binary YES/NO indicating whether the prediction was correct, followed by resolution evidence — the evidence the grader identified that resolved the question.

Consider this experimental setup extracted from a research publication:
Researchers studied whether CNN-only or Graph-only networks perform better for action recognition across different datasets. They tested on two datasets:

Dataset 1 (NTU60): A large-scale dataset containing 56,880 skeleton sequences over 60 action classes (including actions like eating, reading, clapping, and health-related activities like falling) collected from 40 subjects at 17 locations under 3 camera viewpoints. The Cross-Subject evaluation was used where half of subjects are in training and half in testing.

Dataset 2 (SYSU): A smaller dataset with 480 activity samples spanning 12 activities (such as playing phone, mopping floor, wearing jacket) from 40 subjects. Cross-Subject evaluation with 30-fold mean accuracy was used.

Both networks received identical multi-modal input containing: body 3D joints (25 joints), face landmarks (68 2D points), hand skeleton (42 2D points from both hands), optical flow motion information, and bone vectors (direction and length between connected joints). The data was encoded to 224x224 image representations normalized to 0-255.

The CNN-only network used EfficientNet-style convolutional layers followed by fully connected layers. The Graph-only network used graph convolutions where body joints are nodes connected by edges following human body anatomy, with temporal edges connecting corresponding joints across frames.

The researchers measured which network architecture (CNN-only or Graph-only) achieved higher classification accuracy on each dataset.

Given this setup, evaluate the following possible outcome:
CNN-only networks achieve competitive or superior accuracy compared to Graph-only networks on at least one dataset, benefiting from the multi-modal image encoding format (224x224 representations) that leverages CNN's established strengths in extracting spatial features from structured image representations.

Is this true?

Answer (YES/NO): YES